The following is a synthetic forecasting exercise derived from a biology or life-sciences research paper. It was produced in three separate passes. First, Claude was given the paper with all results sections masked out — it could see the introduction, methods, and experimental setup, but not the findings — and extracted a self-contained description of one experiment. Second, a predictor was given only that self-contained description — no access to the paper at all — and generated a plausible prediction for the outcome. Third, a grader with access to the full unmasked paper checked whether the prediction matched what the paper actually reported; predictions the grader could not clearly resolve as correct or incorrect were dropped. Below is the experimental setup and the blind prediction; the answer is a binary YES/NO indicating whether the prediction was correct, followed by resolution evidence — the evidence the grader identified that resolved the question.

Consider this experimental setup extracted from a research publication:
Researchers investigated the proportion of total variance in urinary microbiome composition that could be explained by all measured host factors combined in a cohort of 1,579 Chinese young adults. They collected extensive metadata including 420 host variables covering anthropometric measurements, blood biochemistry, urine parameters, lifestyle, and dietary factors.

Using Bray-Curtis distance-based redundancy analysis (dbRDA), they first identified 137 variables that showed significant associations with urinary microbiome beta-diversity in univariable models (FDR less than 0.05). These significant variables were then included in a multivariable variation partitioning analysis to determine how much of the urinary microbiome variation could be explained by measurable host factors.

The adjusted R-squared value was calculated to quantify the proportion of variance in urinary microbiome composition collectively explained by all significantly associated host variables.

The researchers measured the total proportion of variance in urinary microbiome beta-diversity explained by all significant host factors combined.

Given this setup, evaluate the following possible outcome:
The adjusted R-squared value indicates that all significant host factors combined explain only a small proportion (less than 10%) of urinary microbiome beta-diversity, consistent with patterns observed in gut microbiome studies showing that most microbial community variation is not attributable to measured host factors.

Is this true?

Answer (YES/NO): NO